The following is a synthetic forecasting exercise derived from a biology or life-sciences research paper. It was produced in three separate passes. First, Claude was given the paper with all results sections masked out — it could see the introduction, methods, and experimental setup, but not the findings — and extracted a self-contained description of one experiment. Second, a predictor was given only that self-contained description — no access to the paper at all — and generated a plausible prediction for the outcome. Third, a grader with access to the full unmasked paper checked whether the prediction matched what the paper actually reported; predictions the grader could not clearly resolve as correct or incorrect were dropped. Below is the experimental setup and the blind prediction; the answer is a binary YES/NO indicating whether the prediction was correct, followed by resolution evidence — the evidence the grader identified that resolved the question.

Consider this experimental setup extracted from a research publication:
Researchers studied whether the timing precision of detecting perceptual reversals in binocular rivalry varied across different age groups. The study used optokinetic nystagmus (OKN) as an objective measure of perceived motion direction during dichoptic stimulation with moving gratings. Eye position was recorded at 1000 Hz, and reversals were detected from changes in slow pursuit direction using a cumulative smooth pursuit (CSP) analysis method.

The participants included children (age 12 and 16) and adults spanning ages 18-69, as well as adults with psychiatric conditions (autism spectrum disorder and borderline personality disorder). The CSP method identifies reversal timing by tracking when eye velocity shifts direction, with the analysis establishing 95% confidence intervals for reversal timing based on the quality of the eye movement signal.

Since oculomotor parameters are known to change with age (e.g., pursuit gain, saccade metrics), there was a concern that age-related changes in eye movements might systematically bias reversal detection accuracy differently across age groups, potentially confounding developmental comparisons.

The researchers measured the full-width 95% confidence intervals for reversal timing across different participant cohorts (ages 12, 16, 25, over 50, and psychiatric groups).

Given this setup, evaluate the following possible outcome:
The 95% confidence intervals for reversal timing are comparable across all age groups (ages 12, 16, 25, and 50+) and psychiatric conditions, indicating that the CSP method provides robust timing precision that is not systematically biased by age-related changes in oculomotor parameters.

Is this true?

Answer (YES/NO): YES